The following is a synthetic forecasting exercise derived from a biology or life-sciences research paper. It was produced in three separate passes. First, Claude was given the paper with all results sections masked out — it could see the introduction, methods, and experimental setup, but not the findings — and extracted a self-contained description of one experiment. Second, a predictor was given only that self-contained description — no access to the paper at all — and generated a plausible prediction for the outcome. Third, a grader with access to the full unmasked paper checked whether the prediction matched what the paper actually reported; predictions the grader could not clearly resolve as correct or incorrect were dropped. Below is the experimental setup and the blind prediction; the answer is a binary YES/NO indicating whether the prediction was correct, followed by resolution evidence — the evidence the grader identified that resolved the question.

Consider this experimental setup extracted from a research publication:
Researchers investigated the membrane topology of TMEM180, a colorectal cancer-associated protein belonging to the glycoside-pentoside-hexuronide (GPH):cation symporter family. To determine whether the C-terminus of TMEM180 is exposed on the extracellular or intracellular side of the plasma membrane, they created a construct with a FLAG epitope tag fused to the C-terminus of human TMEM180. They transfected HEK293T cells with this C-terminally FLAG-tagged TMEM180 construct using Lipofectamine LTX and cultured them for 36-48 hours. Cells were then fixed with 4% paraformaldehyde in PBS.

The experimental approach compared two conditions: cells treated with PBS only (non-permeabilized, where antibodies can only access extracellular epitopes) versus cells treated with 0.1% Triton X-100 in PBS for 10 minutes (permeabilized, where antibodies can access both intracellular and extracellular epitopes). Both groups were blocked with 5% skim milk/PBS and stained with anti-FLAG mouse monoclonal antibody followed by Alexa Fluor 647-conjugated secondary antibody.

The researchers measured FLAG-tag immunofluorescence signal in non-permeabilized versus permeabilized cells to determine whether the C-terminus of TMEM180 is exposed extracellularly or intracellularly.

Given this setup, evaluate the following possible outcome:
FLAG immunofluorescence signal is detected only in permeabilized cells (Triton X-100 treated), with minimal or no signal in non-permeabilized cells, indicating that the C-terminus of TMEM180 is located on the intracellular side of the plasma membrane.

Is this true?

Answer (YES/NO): NO